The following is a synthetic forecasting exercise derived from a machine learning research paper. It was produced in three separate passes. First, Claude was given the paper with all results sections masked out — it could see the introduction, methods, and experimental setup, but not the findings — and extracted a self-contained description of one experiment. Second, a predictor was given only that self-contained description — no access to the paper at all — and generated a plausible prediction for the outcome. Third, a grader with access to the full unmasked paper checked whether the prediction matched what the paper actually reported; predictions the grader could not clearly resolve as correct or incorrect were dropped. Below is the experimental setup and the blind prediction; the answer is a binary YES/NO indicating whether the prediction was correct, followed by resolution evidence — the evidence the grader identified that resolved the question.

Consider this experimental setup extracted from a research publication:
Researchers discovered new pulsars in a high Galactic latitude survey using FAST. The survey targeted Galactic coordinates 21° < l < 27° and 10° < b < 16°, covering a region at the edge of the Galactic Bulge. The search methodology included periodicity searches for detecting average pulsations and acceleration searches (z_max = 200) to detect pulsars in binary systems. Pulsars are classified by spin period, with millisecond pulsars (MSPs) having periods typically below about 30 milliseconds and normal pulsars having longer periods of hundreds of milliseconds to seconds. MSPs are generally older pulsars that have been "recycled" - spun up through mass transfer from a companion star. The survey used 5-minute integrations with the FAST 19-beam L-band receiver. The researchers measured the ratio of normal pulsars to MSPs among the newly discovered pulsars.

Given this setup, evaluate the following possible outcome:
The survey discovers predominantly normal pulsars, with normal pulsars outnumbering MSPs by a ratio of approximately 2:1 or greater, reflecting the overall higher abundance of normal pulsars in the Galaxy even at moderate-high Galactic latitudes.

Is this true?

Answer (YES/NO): YES